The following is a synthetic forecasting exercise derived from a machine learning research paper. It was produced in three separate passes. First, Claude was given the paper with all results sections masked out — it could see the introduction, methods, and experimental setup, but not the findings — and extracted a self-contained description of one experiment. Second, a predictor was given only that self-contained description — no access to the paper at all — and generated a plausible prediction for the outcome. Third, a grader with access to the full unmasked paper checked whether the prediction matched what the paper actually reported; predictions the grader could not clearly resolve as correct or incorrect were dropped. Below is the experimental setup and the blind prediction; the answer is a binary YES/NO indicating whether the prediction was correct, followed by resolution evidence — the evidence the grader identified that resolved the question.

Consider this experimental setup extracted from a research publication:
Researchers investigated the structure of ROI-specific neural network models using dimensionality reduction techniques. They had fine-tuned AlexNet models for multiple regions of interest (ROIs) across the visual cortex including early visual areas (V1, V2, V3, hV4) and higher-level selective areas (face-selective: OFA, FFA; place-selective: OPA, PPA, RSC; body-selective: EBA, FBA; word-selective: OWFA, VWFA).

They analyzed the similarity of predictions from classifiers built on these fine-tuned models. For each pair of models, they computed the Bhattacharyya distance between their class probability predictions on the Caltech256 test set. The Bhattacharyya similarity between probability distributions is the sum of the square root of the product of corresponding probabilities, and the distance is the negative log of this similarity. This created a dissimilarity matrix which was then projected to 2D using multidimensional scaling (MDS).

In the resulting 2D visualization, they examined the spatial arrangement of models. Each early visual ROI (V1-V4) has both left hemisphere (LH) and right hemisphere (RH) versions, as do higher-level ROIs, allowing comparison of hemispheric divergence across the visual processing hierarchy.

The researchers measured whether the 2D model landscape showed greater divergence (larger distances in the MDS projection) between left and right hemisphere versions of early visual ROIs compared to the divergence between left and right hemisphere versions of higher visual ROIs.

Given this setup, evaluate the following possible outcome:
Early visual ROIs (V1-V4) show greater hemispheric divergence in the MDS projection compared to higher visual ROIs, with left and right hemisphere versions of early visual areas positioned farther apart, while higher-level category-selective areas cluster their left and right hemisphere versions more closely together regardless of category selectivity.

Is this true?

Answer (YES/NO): YES